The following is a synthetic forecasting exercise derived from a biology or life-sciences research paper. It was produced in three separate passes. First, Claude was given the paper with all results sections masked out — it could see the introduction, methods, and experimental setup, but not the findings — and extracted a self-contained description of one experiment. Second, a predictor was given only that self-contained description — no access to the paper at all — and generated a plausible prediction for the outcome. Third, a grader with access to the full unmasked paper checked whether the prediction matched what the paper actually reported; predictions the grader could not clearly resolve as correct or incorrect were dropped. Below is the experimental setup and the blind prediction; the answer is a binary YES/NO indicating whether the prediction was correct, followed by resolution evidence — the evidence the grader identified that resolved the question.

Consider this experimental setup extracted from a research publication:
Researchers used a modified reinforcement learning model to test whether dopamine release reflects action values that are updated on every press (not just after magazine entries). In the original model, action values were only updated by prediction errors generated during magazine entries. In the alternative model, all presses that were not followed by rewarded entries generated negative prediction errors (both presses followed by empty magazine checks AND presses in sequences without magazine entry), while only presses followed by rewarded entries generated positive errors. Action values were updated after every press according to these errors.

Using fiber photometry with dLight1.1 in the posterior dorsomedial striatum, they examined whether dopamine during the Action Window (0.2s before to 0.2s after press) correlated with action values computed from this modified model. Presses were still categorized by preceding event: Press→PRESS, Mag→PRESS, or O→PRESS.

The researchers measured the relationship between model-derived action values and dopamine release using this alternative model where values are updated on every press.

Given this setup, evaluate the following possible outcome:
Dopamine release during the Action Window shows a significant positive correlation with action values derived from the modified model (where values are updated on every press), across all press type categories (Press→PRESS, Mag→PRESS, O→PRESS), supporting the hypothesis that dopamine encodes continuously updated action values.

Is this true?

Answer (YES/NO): NO